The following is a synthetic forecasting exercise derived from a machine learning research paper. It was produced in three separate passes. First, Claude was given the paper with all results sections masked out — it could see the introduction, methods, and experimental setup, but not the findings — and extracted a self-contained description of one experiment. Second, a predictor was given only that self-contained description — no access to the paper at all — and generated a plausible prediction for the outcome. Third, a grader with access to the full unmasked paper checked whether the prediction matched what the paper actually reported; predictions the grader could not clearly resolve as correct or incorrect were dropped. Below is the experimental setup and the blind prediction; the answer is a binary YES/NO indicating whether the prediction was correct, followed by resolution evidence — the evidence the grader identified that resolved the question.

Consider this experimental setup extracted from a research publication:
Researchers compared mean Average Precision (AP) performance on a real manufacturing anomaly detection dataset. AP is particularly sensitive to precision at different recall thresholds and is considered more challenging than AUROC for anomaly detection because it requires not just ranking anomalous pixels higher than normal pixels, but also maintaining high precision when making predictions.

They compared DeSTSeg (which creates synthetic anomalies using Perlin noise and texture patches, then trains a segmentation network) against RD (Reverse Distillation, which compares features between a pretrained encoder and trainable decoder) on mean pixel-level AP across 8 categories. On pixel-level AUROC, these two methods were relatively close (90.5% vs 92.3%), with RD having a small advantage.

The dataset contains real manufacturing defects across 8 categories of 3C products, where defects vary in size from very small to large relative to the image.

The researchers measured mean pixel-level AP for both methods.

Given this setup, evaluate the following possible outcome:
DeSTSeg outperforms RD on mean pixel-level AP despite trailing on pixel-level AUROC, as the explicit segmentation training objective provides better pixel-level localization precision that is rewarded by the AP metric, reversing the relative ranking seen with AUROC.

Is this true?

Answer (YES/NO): YES